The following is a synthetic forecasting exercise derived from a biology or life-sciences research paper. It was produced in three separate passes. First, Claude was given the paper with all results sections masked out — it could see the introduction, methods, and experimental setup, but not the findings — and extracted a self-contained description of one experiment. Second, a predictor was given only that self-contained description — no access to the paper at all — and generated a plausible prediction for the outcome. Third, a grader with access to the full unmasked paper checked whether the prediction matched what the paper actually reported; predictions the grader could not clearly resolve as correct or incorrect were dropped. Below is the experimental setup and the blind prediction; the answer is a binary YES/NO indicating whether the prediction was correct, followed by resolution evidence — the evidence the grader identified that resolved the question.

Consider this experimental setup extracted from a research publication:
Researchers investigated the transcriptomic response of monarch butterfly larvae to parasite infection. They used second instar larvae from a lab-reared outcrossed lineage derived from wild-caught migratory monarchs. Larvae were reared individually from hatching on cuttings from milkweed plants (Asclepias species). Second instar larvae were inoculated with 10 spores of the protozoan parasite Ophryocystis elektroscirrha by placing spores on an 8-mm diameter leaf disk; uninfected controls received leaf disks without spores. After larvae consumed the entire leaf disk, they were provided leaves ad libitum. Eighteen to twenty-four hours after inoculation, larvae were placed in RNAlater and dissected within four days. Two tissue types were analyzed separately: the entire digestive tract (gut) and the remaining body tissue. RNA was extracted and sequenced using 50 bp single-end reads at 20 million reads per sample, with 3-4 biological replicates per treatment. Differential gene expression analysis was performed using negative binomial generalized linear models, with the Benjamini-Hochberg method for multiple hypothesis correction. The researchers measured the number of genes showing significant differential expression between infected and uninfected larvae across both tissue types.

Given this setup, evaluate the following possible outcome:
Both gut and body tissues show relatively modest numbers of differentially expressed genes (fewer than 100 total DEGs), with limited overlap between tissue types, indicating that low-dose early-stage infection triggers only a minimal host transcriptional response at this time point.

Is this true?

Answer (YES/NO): NO